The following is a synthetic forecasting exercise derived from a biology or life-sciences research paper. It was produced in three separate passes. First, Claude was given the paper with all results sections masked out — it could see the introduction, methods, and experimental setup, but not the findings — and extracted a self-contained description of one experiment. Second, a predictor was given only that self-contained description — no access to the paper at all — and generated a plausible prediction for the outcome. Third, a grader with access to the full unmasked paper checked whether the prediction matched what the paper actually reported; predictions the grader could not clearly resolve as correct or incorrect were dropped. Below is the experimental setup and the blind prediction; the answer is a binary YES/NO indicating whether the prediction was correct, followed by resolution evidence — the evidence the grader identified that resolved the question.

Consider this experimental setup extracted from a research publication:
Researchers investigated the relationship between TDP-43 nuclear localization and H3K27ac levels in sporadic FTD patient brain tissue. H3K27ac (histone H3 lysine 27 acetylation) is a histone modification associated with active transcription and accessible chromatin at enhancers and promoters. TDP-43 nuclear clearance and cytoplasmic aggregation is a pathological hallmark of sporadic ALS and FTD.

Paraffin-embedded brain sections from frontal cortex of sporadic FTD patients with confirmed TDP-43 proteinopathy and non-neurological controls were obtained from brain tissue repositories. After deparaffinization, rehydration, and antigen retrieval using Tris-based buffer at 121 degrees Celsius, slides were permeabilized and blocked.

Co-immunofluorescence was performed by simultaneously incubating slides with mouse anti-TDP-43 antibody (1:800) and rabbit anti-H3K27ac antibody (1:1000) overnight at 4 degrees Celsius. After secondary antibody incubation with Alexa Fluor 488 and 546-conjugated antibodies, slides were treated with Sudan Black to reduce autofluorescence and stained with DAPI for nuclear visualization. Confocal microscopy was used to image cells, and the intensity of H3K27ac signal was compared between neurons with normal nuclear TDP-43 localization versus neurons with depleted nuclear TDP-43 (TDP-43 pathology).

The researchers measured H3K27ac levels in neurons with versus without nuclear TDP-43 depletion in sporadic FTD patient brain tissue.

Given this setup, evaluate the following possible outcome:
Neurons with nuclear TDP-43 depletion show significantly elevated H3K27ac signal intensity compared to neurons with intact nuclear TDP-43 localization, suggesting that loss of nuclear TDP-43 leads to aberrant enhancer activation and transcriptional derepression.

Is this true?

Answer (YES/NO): YES